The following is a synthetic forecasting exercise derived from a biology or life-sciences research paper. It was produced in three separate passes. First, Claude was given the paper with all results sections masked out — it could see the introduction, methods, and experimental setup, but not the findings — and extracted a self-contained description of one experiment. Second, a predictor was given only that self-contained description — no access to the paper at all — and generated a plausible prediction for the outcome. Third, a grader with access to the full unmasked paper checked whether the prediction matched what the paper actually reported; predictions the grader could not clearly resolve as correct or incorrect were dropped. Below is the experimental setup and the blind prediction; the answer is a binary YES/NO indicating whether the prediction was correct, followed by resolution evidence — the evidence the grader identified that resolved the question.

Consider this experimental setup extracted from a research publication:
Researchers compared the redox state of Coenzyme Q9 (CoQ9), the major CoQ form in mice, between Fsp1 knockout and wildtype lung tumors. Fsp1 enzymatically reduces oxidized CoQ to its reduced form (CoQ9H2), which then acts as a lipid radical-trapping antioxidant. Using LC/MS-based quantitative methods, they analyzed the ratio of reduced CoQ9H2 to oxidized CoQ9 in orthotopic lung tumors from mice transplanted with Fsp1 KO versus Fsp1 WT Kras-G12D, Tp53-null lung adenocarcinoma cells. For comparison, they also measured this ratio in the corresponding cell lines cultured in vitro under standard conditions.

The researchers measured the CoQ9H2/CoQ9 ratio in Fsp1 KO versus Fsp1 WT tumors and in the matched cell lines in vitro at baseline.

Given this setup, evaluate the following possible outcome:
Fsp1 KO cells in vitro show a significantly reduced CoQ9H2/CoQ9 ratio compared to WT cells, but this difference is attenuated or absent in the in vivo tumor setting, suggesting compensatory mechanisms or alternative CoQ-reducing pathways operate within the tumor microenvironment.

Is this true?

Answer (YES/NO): NO